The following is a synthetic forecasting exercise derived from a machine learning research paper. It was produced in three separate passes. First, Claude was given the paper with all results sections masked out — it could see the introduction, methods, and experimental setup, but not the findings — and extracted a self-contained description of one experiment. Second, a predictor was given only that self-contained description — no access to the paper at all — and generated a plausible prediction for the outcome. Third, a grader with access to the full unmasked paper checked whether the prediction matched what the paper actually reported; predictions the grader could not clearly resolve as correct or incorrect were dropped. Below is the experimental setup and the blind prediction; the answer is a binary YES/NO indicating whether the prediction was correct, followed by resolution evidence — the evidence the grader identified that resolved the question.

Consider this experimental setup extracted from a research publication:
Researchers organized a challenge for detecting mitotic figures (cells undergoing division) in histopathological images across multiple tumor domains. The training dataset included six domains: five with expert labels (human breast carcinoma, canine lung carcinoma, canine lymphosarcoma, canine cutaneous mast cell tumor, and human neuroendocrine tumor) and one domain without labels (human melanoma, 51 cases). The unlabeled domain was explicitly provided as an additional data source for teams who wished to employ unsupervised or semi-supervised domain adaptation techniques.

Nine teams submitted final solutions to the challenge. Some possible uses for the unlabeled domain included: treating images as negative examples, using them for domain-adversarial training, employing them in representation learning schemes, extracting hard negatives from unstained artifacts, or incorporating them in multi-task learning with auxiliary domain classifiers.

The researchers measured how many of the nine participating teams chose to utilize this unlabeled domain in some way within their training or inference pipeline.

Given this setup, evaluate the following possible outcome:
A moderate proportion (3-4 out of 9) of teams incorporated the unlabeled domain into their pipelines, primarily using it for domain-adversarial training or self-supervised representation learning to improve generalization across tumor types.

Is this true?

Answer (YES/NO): NO